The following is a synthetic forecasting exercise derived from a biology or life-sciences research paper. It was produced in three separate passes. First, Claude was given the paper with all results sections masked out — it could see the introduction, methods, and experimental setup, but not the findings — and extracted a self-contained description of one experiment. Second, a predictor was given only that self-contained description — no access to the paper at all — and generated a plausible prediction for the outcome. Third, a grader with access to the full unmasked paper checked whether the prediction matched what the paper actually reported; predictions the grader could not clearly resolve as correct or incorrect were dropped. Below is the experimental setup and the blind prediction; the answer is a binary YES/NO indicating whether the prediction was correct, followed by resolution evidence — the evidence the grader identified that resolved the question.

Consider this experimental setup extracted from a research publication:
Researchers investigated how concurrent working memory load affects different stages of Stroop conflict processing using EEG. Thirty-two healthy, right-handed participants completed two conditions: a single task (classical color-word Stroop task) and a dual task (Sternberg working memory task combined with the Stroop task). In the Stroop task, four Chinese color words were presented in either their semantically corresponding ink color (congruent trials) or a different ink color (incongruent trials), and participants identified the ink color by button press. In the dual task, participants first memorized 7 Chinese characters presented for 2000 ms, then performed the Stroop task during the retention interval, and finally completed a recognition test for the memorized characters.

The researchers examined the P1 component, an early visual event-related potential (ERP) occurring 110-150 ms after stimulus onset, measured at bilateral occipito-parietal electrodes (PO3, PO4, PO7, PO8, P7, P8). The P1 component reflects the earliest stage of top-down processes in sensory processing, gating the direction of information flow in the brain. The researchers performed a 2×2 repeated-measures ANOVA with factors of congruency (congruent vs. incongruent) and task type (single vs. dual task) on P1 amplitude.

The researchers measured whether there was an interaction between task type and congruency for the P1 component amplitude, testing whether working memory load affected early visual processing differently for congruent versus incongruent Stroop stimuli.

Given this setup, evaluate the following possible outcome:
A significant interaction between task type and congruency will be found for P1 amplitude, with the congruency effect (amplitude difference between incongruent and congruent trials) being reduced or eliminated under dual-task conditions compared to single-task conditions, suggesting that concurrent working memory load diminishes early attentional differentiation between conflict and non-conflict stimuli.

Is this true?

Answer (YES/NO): NO